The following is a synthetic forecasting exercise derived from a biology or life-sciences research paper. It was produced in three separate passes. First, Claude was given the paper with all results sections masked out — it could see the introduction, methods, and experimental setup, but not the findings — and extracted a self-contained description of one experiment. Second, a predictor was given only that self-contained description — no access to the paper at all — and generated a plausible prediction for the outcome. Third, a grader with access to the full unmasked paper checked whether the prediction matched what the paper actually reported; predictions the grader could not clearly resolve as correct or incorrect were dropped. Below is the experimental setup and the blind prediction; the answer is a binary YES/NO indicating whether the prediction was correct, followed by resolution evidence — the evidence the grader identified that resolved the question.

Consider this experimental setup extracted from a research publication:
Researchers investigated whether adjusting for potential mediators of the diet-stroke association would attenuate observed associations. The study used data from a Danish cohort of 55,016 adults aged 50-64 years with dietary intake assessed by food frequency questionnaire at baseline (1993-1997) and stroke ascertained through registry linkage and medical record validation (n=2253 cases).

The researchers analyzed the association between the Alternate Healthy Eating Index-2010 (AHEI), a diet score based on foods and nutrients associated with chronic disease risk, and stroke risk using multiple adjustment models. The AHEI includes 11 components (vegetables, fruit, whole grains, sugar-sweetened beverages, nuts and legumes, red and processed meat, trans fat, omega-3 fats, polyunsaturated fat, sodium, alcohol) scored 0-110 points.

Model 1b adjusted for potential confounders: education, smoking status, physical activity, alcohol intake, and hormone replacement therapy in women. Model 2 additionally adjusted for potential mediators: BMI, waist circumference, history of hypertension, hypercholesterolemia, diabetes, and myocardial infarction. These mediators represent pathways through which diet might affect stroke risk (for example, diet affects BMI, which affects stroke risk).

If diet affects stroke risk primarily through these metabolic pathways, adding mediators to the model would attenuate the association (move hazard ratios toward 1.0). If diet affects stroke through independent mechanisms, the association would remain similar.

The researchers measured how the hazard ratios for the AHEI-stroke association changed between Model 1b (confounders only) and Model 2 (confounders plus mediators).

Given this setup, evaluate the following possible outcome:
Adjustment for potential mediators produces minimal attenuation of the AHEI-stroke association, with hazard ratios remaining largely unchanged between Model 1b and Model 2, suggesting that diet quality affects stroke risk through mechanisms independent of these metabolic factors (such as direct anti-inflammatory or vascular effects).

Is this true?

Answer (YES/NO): YES